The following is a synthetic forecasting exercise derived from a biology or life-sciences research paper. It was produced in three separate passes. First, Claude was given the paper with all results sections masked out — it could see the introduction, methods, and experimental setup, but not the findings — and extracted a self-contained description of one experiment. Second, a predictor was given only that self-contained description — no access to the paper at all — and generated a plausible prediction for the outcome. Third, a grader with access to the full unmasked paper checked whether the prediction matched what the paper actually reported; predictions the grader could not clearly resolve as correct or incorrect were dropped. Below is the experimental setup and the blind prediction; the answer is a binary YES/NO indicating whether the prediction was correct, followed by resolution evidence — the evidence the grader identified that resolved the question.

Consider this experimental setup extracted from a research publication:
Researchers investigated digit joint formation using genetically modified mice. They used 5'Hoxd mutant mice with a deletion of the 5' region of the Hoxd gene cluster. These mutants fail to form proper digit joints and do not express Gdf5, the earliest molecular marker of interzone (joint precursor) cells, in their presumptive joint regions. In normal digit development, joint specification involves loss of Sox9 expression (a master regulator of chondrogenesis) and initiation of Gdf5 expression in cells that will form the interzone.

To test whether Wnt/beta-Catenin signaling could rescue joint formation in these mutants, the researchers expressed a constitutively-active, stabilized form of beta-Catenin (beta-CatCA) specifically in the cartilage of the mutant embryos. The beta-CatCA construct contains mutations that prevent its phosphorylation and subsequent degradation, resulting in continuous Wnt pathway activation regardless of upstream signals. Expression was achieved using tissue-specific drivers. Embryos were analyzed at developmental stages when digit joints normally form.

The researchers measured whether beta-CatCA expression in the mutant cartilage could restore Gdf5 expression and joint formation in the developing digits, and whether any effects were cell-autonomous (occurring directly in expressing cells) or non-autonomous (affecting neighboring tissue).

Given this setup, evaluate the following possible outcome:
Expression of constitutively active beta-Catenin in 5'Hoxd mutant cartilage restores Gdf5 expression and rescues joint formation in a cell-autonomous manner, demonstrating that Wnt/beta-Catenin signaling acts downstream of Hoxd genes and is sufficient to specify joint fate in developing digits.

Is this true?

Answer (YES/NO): NO